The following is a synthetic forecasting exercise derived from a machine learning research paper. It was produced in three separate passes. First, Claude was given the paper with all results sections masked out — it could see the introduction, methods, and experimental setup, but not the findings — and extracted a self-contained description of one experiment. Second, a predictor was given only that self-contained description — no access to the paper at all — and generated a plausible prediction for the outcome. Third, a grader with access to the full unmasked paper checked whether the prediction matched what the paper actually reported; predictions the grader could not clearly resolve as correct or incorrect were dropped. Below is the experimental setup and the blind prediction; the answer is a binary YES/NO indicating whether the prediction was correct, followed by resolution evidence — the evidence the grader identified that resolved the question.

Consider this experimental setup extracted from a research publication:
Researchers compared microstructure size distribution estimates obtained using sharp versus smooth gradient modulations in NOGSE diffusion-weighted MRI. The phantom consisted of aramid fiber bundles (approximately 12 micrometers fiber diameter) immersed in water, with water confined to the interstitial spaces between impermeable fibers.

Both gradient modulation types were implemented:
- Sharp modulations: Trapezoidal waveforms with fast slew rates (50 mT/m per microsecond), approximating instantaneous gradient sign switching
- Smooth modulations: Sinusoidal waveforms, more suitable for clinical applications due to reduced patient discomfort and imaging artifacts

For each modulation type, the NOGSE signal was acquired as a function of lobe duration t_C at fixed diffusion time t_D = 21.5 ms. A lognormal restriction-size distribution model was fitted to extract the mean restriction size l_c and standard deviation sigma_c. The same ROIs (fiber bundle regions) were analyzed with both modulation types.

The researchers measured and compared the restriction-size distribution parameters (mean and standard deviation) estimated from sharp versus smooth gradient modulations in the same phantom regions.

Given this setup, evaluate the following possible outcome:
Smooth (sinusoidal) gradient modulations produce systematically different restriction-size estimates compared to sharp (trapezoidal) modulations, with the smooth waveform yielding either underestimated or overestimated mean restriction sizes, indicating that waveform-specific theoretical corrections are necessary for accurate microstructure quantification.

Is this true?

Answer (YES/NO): NO